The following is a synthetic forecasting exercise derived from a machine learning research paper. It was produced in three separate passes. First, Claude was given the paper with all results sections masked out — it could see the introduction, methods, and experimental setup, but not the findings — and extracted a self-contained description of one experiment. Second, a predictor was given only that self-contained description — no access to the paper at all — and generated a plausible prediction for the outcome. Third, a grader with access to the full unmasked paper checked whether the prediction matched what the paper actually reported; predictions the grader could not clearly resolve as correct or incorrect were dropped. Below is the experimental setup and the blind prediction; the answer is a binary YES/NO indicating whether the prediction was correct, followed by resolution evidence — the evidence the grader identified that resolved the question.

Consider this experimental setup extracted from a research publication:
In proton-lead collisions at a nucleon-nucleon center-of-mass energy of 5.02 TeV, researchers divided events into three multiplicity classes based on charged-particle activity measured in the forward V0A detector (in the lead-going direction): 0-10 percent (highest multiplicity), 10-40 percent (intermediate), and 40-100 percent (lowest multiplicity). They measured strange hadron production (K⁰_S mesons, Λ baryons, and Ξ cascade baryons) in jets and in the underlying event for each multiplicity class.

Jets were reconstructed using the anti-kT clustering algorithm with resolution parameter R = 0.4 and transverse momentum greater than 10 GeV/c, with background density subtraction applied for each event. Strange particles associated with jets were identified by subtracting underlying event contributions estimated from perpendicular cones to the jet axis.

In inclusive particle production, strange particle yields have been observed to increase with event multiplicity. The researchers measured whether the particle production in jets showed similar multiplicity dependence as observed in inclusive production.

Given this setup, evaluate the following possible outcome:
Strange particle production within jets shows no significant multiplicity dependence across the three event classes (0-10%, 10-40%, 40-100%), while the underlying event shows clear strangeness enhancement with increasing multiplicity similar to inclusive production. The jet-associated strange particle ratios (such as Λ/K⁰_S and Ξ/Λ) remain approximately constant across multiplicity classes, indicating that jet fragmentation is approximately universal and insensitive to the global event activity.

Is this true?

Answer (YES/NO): YES